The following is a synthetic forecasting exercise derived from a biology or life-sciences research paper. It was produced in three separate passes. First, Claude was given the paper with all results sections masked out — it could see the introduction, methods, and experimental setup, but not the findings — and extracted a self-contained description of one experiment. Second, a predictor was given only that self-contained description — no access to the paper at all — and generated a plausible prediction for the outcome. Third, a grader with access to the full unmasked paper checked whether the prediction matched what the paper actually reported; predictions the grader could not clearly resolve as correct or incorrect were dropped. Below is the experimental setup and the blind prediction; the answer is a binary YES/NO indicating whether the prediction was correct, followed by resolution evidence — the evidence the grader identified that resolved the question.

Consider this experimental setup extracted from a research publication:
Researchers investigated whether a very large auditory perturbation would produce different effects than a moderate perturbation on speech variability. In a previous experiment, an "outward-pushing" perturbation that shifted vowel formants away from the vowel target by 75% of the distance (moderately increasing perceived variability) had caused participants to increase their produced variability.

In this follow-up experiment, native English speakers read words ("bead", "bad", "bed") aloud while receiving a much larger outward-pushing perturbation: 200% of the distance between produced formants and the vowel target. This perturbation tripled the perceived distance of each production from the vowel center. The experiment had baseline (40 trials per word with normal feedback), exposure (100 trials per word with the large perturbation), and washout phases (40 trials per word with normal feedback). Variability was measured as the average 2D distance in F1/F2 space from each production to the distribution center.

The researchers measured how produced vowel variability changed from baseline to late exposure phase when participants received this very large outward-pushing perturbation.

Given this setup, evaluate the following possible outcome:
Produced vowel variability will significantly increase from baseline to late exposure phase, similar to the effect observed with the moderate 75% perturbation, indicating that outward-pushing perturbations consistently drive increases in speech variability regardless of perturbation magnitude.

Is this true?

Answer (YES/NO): NO